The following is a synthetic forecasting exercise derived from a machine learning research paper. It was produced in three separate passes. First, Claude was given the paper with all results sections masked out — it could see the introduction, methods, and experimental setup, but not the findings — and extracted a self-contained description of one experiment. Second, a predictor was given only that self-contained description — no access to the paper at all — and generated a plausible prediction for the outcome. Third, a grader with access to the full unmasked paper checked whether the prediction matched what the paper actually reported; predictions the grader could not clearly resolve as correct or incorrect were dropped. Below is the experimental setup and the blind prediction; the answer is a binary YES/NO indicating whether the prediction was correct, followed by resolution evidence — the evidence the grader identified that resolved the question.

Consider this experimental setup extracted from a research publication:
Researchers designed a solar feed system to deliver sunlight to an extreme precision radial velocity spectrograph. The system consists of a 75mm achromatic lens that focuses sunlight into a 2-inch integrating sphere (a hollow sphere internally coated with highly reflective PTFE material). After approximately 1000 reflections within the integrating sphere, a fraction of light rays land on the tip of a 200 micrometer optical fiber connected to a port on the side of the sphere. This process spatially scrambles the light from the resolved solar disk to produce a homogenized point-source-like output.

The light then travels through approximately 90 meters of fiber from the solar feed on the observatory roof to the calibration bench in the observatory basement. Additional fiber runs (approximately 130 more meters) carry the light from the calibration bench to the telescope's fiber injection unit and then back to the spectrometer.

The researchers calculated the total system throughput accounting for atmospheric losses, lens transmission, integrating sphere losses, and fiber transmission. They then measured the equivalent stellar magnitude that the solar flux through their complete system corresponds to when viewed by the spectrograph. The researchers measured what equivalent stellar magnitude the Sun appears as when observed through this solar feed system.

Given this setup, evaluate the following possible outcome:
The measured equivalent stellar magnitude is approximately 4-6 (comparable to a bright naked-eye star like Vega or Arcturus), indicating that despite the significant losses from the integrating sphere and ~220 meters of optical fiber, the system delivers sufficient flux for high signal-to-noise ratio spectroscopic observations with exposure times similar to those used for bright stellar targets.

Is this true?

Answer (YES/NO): NO